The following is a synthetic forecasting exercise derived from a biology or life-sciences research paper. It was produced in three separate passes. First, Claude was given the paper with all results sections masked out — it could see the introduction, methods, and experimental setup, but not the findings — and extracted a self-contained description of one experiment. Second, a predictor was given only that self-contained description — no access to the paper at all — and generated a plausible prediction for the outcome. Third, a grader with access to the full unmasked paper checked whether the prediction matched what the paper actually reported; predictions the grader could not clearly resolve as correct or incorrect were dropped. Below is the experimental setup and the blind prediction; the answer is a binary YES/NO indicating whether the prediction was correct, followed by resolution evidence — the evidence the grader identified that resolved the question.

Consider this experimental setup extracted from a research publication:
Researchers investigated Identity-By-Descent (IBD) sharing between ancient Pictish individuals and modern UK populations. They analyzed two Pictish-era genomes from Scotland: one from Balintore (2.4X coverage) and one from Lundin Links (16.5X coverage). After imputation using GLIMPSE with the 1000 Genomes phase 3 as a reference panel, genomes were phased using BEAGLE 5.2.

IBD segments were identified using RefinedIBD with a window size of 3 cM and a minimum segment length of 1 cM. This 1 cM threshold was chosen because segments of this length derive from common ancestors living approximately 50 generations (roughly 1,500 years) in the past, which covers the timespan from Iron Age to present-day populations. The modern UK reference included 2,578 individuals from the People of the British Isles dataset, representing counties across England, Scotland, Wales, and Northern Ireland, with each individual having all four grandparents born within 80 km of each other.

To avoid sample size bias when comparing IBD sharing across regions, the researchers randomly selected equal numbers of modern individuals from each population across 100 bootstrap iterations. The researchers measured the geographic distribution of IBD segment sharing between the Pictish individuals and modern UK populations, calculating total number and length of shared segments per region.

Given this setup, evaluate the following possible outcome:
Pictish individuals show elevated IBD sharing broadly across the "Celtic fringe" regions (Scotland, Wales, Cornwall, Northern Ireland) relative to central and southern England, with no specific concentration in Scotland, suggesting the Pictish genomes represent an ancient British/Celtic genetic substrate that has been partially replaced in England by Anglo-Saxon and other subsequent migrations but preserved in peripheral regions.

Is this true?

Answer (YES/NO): NO